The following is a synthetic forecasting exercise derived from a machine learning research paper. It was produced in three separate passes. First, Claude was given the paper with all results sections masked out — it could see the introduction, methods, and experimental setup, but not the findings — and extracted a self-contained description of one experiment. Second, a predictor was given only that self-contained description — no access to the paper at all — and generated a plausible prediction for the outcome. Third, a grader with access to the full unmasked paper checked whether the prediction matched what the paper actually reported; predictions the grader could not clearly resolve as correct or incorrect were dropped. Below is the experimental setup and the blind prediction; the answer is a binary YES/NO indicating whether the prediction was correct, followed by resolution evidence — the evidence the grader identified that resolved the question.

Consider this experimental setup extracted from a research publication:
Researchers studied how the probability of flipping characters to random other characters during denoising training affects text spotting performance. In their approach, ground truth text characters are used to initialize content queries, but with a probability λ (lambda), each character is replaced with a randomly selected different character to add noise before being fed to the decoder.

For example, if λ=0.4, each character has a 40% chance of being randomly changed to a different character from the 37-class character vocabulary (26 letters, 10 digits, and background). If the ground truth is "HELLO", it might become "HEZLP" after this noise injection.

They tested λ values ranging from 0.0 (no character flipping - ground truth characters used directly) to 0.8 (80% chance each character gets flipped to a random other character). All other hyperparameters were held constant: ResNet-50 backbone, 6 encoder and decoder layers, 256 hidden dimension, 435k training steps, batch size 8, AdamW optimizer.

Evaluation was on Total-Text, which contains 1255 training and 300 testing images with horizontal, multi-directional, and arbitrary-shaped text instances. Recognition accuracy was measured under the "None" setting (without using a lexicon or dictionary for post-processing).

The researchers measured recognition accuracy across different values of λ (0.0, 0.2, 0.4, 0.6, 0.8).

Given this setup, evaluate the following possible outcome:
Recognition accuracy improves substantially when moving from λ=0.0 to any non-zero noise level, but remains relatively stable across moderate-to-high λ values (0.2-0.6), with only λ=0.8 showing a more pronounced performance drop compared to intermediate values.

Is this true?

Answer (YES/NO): NO